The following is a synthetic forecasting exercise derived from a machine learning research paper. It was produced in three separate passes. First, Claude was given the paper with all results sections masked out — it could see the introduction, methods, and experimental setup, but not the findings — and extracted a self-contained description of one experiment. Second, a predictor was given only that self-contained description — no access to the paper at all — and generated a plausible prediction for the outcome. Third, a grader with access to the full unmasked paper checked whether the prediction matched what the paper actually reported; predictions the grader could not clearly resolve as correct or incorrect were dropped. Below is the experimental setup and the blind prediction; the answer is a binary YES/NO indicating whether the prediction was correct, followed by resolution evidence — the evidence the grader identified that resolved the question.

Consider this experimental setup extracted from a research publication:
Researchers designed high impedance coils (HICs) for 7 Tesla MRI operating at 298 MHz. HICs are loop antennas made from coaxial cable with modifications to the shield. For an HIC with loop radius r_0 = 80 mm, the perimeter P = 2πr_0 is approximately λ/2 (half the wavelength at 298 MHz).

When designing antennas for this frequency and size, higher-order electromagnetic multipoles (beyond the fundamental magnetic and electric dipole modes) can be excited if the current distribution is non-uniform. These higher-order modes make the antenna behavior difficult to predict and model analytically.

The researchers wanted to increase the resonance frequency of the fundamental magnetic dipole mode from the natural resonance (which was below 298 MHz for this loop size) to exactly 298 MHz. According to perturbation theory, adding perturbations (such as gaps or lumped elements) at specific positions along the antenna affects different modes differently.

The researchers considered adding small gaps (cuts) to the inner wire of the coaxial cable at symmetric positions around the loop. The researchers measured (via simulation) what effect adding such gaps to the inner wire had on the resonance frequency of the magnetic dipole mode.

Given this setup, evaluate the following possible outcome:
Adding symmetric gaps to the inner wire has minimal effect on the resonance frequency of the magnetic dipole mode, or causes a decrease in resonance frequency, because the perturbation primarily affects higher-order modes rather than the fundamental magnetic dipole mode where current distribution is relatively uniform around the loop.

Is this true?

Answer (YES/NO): NO